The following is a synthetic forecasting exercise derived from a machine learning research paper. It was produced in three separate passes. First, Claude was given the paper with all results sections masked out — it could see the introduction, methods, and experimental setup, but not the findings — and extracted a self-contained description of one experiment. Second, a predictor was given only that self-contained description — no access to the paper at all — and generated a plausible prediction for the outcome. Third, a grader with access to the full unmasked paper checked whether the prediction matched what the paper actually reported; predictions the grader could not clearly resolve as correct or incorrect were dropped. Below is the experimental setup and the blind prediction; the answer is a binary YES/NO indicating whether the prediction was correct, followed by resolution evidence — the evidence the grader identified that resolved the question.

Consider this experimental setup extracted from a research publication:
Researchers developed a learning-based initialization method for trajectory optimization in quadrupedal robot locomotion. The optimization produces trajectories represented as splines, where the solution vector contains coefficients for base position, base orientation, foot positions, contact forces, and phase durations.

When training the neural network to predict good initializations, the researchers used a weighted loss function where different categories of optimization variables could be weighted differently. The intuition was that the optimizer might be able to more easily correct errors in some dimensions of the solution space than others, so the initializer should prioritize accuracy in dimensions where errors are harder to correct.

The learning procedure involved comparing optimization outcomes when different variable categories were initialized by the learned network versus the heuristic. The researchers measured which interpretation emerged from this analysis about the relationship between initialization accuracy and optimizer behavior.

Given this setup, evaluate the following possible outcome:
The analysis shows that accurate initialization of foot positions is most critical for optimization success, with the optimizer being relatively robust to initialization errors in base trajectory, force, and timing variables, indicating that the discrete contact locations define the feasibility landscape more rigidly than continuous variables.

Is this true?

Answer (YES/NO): NO